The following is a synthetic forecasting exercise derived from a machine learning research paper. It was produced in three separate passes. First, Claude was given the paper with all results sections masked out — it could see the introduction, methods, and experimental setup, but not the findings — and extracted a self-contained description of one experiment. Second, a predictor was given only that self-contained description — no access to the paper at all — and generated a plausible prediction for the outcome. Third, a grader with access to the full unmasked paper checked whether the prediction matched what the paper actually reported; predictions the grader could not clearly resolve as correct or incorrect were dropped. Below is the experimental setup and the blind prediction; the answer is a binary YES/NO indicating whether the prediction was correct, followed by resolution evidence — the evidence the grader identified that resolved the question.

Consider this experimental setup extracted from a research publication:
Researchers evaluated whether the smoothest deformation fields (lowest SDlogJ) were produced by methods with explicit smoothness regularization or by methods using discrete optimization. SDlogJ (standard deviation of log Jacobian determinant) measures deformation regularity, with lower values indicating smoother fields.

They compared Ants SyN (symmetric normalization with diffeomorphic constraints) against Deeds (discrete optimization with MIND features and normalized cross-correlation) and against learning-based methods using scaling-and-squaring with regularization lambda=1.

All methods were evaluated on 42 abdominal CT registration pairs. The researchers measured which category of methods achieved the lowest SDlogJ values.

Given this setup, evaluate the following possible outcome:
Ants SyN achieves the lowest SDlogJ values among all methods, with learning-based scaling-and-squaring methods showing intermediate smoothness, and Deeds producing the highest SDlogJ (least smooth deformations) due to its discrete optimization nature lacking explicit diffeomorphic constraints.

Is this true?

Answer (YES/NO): NO